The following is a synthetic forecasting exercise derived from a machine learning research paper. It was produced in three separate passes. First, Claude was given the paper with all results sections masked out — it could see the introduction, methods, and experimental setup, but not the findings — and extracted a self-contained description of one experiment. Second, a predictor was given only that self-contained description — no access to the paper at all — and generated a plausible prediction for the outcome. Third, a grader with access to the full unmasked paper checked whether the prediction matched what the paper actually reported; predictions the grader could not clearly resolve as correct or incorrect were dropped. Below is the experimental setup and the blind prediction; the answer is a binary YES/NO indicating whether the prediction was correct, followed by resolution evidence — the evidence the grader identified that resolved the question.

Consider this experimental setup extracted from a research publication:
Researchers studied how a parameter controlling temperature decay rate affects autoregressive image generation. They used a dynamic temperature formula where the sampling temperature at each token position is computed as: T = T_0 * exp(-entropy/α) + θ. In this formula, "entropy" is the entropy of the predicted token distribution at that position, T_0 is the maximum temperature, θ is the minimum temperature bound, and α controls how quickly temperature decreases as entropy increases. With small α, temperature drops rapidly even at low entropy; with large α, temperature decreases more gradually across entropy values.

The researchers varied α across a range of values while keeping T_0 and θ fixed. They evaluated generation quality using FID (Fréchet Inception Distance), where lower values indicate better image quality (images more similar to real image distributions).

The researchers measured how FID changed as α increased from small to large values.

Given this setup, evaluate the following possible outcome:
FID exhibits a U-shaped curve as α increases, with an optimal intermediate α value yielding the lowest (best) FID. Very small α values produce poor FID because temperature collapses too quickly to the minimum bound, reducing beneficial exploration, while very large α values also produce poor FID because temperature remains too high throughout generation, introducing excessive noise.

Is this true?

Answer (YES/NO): YES